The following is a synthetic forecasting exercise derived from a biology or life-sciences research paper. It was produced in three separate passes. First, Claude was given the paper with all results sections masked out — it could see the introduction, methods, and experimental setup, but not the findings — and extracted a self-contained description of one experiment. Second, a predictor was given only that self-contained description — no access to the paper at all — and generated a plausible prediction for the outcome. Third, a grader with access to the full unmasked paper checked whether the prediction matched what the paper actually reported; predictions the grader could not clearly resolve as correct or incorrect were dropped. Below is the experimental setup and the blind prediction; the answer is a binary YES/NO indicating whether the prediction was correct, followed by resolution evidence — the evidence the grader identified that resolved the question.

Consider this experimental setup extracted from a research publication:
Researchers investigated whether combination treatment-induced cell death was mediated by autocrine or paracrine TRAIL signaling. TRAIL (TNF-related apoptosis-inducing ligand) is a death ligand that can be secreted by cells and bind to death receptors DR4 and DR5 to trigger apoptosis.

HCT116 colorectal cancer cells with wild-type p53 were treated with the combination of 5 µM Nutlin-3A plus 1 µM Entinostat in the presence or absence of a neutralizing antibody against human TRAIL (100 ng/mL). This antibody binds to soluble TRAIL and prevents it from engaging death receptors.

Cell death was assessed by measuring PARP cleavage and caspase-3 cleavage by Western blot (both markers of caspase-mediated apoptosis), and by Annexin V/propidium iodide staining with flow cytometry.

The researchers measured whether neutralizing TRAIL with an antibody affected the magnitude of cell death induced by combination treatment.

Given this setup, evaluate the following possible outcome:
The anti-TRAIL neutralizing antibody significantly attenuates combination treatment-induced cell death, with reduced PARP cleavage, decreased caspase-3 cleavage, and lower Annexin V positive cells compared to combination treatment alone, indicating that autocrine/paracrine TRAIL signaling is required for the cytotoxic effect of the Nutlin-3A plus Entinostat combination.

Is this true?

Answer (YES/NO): NO